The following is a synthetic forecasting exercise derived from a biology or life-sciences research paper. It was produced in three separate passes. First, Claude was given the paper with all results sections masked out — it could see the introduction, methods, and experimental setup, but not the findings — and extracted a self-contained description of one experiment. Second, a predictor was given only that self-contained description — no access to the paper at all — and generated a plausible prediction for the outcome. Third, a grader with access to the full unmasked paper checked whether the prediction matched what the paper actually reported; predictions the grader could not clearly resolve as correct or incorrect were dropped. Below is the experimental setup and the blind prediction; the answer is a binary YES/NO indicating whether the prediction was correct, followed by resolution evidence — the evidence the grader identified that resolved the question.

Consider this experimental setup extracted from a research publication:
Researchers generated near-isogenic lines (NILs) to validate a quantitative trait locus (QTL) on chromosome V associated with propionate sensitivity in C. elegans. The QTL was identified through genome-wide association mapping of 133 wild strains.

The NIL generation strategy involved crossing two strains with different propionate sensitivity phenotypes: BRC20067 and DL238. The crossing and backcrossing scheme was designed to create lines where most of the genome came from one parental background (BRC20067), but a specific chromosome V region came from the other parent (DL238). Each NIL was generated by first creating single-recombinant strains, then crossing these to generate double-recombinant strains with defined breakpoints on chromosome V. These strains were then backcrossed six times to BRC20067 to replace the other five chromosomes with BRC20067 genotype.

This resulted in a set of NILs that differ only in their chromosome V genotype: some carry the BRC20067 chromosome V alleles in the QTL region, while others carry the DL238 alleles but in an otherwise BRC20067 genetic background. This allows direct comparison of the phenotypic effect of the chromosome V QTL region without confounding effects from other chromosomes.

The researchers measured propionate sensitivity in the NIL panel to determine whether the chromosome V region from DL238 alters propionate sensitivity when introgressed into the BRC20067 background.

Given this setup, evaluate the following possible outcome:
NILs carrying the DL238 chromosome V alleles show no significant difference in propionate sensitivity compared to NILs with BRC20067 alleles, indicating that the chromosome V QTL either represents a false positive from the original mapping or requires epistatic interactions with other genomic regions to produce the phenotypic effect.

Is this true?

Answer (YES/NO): YES